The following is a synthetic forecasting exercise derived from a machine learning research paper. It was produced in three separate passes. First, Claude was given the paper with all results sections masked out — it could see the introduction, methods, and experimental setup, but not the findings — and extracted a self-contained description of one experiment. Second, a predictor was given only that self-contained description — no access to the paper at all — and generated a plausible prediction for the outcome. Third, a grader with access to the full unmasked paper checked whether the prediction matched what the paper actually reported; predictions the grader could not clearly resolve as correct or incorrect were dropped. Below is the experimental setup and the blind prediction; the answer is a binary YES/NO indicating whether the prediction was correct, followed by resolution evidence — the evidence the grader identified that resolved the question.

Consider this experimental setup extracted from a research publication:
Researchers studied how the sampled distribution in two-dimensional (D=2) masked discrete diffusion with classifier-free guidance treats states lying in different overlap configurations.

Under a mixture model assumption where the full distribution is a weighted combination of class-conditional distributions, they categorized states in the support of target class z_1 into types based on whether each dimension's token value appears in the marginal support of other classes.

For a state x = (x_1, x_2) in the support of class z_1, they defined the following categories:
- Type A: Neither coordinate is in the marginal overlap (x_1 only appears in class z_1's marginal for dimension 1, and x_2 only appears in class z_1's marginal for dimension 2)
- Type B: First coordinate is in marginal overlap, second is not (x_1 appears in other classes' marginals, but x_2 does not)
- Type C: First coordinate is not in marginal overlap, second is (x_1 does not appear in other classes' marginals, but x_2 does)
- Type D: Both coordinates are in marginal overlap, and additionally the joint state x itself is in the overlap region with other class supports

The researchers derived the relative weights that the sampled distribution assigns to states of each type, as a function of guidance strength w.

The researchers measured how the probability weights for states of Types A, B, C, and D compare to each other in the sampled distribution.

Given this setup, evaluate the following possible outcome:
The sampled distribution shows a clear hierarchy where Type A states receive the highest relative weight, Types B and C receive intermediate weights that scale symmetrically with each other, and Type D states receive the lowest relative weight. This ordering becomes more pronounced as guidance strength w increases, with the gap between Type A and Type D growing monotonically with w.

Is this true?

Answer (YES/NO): YES